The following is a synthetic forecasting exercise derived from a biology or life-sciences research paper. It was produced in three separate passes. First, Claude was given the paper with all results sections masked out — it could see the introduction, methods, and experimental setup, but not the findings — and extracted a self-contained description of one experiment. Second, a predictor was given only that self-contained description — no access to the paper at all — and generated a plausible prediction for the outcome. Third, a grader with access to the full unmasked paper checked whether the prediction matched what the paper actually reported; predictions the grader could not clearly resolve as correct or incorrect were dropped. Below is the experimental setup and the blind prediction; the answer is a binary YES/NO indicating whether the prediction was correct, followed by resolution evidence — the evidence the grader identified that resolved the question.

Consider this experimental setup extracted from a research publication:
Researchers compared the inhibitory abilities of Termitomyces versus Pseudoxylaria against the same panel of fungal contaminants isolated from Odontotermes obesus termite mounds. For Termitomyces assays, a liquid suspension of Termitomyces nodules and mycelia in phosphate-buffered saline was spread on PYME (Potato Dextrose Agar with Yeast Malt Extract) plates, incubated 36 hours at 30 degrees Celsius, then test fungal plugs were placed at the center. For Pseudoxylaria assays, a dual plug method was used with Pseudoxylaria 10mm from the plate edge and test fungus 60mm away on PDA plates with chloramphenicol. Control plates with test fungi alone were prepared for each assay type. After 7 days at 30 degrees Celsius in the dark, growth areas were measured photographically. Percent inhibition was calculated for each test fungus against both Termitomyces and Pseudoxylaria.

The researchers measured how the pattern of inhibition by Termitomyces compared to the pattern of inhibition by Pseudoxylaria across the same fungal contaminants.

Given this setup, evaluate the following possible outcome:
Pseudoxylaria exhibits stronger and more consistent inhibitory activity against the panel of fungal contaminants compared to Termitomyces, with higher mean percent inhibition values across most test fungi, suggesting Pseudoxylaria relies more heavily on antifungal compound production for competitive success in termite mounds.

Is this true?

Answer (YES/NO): NO